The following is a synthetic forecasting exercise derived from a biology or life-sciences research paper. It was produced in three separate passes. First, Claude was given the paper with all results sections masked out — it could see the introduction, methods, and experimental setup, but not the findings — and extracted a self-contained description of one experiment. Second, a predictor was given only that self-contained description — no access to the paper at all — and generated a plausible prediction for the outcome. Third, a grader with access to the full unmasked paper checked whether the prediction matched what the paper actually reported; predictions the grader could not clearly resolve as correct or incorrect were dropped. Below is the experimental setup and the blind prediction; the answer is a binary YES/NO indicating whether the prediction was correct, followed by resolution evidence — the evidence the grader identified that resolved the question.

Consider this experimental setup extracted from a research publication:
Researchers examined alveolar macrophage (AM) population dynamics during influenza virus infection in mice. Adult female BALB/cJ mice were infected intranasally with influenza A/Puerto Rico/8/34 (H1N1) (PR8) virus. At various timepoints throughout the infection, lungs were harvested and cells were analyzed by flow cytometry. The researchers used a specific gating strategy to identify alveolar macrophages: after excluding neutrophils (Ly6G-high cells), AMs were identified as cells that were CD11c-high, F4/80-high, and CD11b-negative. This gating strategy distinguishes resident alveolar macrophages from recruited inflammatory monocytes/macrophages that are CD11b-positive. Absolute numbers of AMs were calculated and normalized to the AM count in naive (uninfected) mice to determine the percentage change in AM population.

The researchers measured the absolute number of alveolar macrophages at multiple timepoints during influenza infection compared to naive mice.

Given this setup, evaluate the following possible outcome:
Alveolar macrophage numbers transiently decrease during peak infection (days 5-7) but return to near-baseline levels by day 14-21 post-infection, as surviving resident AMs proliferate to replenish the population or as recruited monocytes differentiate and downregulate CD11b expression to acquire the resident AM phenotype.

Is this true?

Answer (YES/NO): YES